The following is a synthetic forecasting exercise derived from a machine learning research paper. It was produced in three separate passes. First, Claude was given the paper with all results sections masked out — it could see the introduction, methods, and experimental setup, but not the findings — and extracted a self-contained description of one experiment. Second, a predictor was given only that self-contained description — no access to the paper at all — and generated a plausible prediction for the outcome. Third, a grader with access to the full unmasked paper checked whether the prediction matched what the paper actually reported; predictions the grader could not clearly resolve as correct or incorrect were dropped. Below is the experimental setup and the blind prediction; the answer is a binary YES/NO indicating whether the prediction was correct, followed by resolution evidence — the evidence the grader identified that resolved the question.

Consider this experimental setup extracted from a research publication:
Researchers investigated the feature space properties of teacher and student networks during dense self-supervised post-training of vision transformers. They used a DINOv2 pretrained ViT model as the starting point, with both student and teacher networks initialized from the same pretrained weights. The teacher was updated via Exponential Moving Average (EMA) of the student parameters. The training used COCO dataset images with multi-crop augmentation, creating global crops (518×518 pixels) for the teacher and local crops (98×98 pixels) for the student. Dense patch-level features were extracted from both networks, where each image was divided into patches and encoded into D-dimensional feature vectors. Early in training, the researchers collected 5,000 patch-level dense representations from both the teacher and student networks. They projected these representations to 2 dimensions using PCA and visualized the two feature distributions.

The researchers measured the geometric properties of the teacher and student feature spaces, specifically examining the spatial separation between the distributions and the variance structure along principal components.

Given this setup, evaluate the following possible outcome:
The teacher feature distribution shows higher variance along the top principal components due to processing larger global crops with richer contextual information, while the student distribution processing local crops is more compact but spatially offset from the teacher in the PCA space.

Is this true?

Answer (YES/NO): YES